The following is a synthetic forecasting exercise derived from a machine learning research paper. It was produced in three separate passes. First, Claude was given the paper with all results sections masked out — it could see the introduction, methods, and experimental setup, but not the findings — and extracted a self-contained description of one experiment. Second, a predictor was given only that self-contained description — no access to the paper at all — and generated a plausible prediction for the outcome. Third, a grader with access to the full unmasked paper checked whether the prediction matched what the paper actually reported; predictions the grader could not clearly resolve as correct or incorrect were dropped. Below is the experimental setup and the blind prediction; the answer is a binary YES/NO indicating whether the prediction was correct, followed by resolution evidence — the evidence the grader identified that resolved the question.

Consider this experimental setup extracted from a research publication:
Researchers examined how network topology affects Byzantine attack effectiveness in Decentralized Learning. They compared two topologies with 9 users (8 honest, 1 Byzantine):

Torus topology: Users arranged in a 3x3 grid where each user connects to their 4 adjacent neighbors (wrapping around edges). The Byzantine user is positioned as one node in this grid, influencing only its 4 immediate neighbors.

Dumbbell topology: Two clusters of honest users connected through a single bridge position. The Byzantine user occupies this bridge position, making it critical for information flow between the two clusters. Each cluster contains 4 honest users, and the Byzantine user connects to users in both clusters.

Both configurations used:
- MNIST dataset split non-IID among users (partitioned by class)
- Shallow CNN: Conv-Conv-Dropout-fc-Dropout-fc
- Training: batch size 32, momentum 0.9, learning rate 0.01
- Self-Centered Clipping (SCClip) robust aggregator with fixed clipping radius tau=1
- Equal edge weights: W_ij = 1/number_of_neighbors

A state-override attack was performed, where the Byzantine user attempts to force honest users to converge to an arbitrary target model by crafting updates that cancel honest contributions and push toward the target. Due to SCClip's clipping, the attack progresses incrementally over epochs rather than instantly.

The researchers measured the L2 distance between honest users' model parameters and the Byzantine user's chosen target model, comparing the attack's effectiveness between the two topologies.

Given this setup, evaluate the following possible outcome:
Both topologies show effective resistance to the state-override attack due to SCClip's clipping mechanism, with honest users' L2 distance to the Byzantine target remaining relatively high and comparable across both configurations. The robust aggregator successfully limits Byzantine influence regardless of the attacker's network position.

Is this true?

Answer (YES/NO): NO